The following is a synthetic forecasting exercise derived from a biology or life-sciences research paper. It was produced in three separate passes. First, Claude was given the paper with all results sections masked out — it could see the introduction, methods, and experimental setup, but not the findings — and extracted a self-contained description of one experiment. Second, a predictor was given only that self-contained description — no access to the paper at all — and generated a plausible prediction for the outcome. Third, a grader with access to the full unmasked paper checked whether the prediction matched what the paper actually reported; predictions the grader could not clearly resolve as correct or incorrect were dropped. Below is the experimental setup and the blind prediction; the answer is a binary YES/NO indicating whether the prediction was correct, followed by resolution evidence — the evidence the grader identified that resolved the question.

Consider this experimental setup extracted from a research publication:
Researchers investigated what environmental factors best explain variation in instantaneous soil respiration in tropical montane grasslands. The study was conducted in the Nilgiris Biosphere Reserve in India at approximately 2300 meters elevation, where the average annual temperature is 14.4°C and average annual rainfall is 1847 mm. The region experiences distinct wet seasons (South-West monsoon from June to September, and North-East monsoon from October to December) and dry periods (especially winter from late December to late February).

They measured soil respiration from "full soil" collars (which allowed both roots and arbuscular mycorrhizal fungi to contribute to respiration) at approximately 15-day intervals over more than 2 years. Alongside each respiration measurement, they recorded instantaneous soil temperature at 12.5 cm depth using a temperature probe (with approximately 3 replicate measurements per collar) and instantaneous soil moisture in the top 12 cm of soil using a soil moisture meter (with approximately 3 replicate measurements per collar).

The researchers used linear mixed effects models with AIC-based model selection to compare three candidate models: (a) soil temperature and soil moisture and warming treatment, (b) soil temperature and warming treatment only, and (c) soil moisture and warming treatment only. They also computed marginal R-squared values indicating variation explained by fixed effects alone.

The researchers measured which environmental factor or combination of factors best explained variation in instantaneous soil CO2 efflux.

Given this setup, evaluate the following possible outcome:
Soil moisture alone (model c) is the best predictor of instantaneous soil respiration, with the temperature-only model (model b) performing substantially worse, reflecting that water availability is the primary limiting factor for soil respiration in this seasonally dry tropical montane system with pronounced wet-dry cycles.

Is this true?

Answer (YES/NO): YES